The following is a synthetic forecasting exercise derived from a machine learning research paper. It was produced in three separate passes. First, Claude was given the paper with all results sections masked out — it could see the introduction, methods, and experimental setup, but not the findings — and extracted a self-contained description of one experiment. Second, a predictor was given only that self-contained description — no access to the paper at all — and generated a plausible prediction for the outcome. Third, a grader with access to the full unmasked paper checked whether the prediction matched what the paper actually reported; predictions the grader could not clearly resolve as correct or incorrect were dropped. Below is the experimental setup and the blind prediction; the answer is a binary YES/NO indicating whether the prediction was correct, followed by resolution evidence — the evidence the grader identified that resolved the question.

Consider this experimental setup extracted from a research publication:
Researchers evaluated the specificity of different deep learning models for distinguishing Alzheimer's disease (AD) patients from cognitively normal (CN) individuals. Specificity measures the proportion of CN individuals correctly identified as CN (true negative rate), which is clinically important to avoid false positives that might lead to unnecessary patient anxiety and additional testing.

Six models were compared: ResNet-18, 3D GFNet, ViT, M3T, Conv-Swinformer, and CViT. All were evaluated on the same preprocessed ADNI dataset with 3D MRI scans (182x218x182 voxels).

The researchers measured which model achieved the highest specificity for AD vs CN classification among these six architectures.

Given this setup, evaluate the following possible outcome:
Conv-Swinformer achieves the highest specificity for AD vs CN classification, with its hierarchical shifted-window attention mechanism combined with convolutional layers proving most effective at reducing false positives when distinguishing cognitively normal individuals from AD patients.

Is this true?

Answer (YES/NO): NO